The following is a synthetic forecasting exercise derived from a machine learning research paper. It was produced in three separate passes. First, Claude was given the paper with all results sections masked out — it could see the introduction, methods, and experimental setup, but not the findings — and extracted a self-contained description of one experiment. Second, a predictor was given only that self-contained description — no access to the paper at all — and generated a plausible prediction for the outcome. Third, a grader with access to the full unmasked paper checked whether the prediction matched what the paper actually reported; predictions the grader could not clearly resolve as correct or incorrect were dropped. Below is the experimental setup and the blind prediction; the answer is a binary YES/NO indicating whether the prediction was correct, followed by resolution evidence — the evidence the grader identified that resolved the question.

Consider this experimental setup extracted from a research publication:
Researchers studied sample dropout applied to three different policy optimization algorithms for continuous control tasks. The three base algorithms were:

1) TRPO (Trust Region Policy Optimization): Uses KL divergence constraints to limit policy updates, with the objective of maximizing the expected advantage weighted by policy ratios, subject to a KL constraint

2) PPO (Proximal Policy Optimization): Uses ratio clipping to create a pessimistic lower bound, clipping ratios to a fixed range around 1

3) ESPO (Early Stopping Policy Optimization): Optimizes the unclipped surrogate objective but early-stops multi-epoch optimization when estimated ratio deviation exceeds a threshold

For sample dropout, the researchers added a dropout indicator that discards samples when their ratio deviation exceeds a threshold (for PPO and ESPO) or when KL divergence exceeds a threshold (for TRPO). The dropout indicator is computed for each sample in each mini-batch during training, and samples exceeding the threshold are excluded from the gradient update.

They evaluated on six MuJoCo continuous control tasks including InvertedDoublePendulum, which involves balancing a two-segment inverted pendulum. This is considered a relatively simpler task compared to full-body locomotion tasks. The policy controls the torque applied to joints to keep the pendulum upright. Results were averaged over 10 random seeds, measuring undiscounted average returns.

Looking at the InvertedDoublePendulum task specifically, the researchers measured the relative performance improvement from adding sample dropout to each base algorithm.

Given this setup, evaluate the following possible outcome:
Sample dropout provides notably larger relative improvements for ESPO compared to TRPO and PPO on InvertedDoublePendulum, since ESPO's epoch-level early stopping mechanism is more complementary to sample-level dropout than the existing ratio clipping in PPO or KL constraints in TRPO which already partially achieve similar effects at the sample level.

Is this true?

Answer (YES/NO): YES